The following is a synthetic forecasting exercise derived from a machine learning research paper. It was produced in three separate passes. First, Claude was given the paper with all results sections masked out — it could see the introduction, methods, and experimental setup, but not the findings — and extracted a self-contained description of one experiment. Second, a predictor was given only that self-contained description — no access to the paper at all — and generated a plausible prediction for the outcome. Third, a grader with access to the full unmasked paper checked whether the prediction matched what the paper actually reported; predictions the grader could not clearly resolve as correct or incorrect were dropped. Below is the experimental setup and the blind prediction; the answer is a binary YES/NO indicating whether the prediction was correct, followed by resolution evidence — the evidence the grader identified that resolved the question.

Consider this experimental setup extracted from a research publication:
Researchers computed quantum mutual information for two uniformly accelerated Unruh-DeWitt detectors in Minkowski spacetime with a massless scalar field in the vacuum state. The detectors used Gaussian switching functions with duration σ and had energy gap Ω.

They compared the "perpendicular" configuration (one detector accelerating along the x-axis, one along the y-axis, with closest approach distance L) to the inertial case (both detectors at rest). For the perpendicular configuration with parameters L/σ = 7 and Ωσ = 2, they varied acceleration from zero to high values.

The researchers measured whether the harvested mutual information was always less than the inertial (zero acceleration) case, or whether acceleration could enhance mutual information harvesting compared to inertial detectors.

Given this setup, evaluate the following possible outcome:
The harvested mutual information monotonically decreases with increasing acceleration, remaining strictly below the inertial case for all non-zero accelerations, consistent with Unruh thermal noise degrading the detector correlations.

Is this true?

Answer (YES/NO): NO